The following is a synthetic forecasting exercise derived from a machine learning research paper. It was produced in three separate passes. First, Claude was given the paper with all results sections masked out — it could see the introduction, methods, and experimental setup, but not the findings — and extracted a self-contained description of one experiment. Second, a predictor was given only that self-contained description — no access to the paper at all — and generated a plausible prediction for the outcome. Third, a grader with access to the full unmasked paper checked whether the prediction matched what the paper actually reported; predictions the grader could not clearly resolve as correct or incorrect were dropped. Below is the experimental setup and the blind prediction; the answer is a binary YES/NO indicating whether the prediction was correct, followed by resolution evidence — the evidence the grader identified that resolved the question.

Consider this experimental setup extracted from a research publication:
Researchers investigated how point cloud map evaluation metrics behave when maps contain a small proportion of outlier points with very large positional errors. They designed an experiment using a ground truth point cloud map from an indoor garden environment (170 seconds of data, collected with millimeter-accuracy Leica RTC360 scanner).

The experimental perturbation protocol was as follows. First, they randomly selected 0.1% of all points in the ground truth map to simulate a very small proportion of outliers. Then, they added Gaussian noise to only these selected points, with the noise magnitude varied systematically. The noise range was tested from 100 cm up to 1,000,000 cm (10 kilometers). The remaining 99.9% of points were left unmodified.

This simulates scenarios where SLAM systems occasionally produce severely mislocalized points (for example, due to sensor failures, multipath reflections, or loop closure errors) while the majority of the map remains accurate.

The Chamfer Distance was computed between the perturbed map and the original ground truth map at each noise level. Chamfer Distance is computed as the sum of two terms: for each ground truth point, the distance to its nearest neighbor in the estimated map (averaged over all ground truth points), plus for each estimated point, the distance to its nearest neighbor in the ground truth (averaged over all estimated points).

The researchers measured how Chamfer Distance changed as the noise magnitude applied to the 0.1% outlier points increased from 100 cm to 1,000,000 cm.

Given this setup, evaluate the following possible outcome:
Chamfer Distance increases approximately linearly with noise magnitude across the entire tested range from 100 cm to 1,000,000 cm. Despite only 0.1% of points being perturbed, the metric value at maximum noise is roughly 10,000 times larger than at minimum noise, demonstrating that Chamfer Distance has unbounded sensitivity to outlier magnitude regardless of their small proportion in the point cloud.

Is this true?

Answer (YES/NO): NO